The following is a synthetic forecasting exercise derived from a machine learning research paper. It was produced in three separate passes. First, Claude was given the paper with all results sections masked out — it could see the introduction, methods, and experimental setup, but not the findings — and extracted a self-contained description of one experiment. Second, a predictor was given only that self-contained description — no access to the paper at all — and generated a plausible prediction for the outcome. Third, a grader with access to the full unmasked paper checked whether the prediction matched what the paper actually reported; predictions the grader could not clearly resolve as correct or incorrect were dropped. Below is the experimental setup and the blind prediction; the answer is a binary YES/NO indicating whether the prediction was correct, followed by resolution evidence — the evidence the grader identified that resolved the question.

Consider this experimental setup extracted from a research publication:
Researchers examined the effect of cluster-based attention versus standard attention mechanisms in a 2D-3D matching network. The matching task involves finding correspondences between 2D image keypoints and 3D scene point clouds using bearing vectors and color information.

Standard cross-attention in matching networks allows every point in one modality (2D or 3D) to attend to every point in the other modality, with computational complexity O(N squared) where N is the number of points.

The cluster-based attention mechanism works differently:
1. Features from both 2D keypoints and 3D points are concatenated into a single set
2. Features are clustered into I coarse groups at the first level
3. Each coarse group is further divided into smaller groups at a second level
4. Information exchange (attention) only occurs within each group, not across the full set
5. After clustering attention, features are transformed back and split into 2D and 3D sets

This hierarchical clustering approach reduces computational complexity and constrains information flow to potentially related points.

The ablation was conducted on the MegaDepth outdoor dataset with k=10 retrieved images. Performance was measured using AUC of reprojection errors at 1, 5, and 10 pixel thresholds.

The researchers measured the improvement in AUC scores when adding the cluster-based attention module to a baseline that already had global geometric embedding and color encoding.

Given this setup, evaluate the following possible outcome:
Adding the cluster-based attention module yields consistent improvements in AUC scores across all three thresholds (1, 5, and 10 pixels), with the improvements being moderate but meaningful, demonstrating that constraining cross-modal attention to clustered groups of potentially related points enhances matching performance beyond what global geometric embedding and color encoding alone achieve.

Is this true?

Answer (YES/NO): YES